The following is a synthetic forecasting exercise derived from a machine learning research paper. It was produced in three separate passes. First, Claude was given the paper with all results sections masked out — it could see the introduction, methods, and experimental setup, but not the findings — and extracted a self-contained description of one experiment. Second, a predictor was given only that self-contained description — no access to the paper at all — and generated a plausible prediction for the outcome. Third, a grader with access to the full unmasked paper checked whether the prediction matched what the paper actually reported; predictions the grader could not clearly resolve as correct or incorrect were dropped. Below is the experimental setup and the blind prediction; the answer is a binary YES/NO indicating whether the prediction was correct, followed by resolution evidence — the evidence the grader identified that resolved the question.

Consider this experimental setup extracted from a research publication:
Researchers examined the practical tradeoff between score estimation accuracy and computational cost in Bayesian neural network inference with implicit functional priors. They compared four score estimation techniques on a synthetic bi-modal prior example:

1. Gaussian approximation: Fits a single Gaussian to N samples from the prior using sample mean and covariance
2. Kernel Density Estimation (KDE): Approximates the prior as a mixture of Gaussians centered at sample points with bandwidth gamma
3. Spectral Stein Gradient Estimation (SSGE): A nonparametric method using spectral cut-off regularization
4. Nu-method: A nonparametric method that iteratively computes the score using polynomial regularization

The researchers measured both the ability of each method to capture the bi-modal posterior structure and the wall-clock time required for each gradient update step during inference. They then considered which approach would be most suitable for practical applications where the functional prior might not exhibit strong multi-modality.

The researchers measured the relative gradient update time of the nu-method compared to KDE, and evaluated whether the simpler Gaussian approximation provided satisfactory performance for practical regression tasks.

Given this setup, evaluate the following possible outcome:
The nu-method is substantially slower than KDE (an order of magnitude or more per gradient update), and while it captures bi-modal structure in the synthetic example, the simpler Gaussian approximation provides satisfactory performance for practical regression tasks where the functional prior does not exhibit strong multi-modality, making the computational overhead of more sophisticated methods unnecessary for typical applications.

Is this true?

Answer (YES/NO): NO